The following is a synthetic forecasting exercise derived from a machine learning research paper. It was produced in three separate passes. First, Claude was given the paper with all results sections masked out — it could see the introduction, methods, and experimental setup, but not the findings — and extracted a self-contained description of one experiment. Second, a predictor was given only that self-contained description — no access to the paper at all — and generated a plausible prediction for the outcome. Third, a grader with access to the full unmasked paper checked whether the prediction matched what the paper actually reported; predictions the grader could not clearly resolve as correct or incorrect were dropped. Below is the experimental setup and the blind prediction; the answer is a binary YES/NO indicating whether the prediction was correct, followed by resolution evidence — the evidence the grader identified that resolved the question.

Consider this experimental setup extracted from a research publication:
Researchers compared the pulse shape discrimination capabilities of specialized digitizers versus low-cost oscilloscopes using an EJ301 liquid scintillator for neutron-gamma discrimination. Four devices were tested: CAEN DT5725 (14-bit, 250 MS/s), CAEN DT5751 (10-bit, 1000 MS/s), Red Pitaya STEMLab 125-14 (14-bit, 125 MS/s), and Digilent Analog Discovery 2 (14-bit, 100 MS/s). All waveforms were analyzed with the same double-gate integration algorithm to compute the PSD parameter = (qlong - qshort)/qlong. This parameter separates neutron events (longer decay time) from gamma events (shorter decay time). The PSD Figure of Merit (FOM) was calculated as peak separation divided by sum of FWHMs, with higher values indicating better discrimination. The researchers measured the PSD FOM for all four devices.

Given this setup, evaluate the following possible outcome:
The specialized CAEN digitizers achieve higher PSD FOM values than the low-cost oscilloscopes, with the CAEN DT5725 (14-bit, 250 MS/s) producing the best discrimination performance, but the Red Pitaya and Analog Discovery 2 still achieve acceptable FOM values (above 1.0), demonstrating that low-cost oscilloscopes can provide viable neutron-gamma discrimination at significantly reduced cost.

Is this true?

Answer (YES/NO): NO